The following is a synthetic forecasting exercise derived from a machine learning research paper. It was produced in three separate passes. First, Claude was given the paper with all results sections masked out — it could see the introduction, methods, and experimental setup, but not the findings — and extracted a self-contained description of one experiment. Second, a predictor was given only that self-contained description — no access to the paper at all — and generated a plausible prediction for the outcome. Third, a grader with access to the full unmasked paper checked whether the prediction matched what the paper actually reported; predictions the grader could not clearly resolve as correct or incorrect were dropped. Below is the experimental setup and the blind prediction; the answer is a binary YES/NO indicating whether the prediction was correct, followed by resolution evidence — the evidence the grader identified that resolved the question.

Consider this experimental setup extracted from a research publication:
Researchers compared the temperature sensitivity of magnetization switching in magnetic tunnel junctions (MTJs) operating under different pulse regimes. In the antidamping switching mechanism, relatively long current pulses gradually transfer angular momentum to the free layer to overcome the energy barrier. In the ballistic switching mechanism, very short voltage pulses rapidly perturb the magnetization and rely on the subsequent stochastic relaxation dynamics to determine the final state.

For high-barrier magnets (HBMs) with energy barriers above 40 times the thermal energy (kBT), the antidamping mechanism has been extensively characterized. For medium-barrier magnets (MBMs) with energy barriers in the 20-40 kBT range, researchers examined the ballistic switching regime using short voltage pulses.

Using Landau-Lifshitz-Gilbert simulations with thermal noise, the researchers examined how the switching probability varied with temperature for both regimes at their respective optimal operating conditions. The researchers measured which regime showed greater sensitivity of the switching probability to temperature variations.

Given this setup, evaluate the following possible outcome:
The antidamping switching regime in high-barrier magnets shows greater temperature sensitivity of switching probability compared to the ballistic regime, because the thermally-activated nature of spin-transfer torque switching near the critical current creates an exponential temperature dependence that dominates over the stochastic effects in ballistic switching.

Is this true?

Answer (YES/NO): YES